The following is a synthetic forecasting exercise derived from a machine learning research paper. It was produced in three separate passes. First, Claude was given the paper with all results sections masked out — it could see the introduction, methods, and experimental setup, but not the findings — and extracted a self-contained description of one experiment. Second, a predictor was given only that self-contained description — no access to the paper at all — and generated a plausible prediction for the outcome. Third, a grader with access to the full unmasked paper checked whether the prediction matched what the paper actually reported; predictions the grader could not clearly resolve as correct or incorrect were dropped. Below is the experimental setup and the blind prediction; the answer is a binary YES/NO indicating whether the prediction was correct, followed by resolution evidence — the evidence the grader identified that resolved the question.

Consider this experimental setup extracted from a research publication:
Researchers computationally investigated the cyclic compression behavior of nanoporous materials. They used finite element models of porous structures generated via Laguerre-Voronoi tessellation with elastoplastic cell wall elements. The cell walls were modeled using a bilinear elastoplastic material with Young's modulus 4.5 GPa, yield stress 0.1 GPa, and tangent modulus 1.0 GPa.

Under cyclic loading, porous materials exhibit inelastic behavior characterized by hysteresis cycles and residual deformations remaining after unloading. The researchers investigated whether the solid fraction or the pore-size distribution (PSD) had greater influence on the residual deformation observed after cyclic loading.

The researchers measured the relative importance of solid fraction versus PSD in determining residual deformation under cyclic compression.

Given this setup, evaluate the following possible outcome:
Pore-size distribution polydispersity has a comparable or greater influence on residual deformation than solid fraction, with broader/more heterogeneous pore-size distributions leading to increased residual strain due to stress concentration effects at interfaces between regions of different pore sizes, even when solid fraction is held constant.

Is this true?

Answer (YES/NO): NO